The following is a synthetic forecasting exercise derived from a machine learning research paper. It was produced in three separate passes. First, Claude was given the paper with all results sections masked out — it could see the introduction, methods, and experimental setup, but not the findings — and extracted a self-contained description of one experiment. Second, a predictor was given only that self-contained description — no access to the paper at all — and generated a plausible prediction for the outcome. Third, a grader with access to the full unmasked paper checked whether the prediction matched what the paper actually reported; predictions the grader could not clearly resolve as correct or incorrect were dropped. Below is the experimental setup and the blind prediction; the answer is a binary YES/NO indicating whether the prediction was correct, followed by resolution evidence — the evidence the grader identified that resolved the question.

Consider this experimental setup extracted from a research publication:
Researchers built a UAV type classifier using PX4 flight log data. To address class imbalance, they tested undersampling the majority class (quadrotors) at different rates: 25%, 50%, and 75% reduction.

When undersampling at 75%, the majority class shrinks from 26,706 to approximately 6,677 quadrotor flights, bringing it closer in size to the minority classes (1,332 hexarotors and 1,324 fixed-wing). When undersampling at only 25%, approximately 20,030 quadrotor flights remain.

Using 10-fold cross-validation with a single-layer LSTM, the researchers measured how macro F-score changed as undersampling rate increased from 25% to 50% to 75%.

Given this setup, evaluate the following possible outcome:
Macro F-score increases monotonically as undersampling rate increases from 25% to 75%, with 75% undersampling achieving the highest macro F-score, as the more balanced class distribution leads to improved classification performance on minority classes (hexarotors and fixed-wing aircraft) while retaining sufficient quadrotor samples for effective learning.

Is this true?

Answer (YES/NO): NO